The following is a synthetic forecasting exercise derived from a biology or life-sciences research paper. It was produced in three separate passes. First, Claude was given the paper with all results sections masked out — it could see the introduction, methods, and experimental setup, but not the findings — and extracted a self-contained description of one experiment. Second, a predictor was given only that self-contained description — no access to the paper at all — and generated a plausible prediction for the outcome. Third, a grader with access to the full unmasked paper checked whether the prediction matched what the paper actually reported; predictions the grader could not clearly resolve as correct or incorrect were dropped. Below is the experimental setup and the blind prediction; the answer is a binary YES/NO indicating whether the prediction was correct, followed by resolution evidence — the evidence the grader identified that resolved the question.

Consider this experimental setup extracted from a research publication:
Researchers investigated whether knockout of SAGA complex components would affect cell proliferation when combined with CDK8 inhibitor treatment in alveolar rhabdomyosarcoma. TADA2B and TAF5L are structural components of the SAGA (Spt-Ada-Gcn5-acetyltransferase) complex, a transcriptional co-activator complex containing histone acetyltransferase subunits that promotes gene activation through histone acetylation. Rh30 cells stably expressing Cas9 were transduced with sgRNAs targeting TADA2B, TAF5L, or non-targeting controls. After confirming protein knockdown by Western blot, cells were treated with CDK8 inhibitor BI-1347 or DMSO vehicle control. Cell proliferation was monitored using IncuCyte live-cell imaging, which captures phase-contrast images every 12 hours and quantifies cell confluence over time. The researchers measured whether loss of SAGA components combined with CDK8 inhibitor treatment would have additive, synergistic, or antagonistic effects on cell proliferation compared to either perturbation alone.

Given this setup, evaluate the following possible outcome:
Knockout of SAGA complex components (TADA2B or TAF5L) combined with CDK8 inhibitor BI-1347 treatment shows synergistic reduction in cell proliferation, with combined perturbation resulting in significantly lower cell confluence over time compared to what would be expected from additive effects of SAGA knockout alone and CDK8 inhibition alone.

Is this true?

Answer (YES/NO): NO